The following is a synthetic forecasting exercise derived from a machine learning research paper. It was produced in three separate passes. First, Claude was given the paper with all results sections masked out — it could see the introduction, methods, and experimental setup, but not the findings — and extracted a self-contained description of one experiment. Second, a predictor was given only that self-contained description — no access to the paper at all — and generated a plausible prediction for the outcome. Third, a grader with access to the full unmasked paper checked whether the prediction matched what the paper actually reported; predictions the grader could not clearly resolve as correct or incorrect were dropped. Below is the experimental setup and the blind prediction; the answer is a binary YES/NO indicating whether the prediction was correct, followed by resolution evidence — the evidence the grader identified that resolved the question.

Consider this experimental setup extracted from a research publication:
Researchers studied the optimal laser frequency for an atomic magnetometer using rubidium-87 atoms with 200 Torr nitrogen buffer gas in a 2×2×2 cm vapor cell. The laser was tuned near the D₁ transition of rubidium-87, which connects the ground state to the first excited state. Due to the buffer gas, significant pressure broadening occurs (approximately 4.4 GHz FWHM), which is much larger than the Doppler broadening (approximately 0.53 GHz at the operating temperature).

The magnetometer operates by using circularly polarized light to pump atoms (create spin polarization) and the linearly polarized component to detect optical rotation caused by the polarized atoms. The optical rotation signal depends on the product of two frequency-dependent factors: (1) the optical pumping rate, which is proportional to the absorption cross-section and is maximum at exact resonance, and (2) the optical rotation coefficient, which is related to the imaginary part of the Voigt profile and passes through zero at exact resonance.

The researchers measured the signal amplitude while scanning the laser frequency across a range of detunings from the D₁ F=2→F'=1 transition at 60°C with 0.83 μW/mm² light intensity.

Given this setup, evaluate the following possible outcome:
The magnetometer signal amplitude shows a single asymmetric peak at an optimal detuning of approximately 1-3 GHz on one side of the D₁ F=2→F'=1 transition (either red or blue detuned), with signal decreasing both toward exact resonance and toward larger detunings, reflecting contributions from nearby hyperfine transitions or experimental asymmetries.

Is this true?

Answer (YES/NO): NO